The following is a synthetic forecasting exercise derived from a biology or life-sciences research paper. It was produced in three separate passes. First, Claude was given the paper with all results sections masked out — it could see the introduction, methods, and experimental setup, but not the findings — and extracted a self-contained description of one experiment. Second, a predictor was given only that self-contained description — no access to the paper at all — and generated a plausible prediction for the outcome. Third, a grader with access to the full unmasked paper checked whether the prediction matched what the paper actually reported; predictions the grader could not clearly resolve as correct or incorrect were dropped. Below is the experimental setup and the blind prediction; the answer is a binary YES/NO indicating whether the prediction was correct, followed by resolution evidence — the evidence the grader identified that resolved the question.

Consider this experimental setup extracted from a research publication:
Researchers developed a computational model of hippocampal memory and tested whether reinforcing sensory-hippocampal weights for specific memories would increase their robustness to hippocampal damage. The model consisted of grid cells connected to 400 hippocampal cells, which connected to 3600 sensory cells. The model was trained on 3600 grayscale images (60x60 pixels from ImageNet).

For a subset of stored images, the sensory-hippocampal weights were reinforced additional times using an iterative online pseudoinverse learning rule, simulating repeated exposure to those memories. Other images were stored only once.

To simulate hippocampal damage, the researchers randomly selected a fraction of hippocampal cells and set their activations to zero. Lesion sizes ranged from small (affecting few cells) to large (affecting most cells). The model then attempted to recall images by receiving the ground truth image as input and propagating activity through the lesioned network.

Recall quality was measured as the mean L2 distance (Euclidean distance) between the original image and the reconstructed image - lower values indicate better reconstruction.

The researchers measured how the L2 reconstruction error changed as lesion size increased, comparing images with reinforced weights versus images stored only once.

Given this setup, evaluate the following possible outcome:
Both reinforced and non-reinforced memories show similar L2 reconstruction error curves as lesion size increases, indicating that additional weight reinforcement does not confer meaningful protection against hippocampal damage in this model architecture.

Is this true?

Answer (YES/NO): NO